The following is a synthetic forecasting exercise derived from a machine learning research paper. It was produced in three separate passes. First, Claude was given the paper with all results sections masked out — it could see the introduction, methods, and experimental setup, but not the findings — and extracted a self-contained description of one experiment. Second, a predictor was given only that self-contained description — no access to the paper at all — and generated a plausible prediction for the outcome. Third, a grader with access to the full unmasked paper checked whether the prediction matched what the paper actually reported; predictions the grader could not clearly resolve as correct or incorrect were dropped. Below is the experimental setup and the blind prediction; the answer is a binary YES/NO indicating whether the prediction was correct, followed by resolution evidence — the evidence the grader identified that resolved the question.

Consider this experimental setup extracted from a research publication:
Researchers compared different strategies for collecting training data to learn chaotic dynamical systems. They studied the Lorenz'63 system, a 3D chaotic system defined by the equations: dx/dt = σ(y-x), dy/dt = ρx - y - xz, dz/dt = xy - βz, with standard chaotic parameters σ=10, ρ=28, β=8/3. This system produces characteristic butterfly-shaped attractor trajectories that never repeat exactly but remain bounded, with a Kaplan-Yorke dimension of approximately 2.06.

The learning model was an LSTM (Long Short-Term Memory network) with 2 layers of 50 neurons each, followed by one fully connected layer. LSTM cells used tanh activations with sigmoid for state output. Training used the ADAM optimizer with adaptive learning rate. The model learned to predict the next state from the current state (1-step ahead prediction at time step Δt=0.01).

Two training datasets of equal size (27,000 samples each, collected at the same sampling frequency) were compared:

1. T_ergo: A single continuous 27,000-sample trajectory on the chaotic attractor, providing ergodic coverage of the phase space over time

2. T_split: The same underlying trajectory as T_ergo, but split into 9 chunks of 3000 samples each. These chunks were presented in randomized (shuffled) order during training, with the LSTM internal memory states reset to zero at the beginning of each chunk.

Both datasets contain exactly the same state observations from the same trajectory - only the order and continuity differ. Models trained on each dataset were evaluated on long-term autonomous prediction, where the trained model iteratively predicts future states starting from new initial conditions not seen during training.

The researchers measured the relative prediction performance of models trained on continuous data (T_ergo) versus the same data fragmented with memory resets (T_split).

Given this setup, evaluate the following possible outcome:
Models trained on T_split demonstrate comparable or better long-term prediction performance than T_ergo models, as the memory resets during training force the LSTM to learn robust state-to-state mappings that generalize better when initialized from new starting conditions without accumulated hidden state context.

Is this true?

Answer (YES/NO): NO